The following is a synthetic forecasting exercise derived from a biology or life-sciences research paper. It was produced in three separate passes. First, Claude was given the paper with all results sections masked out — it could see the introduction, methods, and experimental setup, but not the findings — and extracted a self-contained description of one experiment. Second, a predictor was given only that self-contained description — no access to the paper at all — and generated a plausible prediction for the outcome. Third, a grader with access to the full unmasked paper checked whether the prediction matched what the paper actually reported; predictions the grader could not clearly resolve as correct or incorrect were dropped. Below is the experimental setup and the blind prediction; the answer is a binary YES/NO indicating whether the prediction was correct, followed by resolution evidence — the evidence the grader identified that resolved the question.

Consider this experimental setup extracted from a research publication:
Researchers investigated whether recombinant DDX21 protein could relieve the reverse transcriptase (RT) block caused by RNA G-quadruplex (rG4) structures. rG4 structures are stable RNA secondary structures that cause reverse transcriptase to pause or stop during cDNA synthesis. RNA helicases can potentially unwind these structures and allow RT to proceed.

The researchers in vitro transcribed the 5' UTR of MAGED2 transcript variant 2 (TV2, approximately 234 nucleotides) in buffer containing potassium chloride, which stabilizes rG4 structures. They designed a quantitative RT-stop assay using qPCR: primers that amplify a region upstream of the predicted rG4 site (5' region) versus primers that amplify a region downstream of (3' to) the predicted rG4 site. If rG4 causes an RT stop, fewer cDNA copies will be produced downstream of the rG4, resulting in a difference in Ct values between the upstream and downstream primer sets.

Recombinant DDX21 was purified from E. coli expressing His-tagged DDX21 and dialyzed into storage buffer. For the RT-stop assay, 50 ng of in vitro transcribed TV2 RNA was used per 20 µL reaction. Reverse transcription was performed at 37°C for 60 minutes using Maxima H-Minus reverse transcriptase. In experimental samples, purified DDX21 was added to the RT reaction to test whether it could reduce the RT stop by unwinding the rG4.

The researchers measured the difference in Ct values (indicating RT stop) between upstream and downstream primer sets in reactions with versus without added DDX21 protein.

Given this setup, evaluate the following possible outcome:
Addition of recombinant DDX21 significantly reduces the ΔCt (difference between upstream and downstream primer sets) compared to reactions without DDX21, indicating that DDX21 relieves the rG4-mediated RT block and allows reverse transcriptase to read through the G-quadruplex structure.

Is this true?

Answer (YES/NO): YES